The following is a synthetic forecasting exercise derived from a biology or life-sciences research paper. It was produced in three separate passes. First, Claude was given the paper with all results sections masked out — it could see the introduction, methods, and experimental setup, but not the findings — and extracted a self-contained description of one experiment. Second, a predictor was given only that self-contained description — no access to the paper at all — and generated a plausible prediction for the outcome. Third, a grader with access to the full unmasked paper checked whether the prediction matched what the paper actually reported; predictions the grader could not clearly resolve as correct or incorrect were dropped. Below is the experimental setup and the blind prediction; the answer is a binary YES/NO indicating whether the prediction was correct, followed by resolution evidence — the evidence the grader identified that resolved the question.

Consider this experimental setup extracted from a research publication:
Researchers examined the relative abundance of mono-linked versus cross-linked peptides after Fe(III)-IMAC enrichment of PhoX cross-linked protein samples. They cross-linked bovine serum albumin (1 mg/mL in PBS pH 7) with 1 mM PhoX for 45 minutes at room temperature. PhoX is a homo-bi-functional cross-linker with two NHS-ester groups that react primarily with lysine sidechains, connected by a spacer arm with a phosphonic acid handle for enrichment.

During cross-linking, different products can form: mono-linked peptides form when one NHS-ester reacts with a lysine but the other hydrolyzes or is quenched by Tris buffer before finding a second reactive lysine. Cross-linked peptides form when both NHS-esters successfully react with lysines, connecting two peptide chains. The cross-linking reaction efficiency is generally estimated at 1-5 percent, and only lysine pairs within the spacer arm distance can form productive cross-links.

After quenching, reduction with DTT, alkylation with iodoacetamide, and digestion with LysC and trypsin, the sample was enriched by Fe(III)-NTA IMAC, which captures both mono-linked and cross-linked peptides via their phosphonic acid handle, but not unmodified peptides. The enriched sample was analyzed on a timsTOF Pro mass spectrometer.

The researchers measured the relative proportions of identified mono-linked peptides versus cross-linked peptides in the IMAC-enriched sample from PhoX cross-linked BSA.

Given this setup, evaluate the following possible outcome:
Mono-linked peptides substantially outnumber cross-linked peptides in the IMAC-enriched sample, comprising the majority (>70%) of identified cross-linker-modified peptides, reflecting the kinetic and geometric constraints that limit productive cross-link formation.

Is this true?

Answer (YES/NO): NO